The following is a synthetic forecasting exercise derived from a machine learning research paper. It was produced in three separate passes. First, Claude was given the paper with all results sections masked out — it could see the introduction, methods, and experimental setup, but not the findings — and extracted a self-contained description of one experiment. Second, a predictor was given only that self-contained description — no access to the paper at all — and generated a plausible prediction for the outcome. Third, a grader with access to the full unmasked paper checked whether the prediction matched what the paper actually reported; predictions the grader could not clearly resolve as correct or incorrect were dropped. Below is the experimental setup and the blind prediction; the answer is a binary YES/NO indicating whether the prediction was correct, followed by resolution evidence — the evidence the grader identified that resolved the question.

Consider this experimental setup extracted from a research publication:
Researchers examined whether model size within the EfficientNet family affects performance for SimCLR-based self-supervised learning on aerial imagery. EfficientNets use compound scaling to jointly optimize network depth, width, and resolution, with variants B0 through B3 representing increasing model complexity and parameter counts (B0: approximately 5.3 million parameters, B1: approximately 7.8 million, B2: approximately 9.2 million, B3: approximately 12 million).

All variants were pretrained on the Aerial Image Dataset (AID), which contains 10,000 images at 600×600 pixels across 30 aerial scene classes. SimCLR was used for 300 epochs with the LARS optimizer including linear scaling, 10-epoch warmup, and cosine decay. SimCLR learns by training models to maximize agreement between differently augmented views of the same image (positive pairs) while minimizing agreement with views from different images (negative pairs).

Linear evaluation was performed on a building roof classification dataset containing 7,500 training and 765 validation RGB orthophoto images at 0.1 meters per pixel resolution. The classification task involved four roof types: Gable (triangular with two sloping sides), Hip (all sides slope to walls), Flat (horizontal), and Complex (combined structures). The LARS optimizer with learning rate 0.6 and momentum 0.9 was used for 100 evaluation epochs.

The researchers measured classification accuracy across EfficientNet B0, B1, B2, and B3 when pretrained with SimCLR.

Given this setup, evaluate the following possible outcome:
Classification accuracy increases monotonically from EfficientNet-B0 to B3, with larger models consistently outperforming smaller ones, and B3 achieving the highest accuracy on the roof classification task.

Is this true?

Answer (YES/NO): NO